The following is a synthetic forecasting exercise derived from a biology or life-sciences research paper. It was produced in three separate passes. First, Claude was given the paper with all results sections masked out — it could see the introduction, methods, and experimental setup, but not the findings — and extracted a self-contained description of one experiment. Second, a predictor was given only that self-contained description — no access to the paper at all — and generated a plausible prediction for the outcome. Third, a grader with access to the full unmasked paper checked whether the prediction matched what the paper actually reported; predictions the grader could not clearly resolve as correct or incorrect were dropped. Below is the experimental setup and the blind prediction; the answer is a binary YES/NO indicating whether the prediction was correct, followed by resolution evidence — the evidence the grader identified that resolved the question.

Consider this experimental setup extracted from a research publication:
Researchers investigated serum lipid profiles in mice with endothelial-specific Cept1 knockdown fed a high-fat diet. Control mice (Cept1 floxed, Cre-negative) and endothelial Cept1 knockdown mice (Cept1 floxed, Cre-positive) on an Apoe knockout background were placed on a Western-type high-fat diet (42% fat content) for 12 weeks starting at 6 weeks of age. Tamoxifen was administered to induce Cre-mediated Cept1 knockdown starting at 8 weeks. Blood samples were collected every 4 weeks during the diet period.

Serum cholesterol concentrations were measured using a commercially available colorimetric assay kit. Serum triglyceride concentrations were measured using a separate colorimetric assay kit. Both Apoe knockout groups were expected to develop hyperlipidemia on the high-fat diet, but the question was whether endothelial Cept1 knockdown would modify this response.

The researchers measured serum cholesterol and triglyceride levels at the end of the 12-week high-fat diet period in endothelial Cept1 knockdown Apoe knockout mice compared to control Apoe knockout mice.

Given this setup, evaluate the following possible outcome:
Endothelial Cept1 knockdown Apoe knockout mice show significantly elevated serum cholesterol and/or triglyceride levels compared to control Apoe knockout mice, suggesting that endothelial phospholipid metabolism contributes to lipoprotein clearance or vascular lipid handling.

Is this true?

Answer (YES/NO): NO